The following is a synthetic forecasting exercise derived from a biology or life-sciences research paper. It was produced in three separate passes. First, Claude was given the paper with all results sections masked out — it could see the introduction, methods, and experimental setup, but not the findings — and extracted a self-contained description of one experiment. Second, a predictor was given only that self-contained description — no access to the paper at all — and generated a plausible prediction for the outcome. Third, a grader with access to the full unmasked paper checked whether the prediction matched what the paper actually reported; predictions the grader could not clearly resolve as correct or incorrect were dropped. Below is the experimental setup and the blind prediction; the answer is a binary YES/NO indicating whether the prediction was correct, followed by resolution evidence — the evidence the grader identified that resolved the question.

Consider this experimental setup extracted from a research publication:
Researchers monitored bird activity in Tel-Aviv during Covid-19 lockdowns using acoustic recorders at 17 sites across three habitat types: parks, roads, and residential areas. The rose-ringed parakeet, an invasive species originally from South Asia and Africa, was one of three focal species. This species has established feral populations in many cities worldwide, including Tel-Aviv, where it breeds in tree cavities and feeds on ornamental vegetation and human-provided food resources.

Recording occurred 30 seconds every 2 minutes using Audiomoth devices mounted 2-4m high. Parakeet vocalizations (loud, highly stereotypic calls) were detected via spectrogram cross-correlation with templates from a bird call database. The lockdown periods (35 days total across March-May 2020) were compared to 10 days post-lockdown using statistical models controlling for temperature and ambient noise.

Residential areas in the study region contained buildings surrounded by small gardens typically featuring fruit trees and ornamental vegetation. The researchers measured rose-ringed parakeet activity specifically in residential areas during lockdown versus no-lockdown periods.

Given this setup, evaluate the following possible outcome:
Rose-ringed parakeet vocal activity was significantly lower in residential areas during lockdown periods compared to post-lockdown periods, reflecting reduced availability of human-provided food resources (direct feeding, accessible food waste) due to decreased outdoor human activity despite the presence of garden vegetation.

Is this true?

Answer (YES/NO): NO